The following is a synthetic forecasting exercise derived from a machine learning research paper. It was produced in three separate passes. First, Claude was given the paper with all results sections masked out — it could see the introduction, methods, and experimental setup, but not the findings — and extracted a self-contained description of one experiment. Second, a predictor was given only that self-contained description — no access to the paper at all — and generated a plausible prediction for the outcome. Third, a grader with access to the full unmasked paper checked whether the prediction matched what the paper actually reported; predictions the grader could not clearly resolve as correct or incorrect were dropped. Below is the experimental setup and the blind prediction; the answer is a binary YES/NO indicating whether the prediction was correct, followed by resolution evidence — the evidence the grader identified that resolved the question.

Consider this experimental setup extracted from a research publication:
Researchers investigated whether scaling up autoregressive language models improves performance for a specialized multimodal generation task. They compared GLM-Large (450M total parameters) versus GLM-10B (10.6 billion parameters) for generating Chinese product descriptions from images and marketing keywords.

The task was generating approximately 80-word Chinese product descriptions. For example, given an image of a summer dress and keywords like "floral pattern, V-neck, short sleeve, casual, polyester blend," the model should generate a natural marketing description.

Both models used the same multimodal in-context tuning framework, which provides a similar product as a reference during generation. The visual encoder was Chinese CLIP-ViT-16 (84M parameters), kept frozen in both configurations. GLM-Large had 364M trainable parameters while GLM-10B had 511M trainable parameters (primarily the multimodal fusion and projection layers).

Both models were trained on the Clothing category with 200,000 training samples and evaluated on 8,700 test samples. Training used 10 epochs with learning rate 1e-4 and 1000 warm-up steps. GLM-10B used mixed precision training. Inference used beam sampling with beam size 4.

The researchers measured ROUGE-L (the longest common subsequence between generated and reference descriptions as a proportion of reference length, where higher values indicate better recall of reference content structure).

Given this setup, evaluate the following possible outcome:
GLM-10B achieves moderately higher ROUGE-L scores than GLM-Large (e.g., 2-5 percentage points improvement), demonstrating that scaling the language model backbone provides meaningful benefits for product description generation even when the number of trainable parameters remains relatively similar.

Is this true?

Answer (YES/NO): NO